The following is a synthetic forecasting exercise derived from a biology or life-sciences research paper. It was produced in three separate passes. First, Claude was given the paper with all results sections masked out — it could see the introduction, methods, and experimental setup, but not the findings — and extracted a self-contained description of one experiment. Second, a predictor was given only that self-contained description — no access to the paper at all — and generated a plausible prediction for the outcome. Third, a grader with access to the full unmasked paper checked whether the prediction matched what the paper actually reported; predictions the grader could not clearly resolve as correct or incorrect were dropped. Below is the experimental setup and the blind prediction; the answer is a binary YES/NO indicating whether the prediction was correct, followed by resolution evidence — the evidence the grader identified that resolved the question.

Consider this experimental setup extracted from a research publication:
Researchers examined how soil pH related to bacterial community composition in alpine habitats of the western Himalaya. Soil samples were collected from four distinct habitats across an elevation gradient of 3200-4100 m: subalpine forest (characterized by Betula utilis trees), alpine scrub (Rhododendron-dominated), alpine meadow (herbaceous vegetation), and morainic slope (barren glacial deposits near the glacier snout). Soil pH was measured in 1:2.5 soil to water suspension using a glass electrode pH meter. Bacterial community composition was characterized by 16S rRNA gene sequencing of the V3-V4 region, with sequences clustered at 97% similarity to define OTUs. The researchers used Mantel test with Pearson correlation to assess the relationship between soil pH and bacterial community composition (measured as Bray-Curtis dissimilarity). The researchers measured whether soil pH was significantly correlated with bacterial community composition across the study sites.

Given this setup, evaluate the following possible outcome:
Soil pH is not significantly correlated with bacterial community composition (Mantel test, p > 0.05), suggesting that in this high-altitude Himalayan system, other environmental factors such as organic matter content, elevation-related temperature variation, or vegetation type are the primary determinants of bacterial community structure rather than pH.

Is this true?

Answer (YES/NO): NO